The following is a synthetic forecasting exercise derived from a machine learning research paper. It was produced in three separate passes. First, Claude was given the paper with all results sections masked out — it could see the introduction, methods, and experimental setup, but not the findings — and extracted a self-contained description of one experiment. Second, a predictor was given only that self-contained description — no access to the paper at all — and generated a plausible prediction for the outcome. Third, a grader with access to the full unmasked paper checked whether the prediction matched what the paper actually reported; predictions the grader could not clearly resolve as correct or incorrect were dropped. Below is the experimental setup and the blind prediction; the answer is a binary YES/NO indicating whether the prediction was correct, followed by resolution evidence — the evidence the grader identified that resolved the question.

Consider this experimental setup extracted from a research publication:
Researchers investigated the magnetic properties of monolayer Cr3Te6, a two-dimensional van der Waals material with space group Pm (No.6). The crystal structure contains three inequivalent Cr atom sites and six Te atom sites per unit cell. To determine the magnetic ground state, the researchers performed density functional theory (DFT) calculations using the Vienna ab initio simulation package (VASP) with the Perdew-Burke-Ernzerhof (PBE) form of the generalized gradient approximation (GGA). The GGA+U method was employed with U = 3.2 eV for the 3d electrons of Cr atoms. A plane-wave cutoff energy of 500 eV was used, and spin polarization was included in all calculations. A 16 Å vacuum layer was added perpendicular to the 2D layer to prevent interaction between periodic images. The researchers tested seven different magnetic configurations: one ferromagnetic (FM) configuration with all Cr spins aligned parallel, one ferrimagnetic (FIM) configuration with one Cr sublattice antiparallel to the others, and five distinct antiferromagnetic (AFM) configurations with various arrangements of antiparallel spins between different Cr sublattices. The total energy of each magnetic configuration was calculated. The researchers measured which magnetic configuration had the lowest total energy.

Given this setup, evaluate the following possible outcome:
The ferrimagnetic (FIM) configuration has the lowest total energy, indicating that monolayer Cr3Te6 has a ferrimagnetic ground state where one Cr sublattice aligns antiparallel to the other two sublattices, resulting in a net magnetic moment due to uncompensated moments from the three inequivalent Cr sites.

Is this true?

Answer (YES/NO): NO